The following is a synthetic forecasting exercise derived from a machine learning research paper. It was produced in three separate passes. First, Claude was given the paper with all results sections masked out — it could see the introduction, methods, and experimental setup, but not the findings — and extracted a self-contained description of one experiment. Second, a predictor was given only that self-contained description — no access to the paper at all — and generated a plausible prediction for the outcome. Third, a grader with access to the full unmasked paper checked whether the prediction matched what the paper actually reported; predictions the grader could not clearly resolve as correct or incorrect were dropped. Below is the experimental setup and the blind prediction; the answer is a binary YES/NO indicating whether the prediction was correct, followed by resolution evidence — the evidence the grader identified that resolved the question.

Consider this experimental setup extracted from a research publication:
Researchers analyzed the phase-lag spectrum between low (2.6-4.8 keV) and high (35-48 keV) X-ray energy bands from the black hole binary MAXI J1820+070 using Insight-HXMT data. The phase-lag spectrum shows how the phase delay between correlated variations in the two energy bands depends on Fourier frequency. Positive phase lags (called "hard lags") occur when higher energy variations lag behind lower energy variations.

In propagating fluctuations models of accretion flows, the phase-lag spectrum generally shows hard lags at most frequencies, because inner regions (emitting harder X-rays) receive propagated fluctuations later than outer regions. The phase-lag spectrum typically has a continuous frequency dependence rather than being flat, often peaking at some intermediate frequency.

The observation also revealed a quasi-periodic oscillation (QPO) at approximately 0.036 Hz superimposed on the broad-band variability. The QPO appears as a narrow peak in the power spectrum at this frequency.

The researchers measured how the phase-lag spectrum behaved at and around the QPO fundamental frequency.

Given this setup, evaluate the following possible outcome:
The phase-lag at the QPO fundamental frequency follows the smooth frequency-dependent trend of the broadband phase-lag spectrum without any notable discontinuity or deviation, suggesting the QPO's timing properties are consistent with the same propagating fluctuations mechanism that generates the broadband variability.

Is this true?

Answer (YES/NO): NO